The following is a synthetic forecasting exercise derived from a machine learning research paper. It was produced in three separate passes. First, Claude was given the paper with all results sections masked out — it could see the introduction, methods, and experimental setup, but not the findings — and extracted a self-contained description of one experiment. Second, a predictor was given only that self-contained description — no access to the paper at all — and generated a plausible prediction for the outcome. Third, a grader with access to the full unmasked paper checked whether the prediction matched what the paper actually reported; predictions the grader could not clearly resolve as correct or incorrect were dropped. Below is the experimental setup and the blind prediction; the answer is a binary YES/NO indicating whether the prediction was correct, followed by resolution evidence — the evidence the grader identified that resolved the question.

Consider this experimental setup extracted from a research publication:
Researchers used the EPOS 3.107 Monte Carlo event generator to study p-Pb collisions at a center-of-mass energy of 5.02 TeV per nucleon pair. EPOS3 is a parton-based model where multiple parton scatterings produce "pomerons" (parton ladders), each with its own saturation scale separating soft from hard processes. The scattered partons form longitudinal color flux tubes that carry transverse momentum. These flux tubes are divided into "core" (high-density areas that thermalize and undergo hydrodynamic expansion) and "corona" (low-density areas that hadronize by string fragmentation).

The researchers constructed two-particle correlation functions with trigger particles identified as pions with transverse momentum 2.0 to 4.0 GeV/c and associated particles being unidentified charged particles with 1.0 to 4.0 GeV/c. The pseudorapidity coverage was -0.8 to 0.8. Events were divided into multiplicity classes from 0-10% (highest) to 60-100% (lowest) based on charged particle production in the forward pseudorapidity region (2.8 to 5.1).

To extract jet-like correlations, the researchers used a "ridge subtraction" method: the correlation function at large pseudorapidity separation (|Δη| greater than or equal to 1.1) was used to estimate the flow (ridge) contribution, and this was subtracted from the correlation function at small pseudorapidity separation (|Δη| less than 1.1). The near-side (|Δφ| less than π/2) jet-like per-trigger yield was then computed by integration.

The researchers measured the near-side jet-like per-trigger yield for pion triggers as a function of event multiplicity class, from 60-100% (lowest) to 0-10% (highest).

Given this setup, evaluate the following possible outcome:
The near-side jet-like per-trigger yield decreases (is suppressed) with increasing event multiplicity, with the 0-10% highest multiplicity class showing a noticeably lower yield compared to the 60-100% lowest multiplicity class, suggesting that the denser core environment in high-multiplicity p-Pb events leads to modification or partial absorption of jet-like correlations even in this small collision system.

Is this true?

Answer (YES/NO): NO